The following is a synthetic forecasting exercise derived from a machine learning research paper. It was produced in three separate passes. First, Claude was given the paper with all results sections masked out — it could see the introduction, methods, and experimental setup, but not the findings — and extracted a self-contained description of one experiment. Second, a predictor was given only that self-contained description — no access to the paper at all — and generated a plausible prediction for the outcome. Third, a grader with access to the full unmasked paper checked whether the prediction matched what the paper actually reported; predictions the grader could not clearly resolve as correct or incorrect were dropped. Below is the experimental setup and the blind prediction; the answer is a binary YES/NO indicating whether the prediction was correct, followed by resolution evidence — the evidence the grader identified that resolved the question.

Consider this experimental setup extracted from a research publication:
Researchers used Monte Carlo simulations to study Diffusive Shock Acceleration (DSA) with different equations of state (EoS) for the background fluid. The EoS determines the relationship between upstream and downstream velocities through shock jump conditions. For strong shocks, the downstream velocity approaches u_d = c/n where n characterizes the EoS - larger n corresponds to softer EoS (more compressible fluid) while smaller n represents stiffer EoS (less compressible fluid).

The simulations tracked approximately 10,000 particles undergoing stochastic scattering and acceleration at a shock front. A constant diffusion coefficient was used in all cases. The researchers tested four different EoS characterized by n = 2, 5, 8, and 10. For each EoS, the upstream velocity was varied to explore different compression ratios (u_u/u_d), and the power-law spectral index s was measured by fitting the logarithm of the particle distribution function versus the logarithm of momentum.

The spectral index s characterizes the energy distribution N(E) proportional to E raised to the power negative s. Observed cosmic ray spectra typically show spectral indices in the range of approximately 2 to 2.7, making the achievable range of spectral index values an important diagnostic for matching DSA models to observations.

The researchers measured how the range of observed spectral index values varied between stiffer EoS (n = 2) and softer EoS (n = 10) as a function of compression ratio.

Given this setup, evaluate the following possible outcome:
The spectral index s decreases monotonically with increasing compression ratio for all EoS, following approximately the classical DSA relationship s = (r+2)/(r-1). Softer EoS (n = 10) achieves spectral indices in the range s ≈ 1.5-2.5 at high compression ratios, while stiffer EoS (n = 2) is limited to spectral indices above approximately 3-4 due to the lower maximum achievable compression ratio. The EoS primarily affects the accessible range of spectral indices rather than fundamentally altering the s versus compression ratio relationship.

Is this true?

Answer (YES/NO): NO